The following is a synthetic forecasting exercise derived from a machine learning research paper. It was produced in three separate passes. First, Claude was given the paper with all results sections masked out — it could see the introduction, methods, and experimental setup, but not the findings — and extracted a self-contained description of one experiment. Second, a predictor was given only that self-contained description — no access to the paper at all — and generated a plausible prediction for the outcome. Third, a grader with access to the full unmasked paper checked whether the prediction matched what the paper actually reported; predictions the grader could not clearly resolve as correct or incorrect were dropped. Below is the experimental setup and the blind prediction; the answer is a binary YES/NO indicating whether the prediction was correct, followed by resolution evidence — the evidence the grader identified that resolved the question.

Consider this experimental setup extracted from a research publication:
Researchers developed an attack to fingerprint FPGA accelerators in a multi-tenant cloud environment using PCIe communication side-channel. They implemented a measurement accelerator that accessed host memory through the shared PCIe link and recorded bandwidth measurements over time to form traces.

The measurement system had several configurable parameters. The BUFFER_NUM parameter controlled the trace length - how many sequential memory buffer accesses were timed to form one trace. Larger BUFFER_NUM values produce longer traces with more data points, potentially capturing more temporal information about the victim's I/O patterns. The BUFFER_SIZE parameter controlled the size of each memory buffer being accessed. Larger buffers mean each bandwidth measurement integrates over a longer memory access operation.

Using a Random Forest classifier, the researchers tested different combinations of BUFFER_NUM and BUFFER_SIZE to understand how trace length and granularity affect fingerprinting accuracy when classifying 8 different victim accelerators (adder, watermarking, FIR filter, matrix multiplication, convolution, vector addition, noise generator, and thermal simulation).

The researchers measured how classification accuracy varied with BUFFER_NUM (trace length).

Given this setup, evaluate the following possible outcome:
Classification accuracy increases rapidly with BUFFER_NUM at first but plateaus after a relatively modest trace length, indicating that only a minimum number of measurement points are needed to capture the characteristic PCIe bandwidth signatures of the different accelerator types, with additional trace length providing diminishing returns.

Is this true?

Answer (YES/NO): NO